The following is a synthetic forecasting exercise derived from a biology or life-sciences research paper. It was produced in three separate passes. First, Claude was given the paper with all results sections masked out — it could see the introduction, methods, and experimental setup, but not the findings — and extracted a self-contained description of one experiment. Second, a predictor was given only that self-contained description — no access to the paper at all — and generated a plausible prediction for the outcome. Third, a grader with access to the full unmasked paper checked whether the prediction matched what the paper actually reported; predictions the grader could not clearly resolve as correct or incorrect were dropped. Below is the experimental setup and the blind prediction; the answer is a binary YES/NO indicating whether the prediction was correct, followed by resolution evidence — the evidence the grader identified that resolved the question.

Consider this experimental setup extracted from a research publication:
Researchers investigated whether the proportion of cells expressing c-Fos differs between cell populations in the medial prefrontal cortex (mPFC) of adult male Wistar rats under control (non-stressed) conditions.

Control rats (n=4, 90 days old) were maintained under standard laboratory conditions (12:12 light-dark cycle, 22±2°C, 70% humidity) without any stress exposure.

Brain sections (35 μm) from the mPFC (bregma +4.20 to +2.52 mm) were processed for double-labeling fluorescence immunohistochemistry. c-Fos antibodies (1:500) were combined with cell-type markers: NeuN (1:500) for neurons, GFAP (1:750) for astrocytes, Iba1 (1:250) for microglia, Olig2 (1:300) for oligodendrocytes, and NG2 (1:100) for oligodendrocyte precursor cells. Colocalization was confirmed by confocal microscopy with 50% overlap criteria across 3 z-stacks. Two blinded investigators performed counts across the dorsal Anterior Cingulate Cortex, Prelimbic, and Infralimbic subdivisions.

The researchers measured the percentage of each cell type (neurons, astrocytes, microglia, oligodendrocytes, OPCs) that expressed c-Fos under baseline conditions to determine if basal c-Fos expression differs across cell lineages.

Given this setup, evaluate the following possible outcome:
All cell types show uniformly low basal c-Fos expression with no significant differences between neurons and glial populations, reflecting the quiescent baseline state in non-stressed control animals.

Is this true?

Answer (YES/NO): NO